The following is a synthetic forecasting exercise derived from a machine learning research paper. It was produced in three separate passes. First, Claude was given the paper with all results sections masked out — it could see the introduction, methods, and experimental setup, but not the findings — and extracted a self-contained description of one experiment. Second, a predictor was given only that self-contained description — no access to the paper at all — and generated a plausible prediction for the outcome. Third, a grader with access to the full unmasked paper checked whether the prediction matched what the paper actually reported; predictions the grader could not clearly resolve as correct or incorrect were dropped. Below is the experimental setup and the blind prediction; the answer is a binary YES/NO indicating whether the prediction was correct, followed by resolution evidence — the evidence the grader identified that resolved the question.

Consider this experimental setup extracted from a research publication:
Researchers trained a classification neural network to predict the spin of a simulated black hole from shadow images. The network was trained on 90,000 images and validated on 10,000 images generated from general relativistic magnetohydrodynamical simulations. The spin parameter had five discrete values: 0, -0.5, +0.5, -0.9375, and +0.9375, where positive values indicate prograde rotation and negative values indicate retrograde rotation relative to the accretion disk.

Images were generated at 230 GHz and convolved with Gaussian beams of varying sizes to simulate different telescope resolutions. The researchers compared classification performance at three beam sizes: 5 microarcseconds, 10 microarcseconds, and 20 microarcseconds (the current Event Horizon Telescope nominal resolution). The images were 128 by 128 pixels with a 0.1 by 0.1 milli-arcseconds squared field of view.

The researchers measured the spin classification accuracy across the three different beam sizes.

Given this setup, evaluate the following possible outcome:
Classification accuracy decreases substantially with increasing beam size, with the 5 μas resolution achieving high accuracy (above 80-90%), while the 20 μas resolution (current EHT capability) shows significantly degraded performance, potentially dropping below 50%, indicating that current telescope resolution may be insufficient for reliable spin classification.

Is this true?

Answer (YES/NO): YES